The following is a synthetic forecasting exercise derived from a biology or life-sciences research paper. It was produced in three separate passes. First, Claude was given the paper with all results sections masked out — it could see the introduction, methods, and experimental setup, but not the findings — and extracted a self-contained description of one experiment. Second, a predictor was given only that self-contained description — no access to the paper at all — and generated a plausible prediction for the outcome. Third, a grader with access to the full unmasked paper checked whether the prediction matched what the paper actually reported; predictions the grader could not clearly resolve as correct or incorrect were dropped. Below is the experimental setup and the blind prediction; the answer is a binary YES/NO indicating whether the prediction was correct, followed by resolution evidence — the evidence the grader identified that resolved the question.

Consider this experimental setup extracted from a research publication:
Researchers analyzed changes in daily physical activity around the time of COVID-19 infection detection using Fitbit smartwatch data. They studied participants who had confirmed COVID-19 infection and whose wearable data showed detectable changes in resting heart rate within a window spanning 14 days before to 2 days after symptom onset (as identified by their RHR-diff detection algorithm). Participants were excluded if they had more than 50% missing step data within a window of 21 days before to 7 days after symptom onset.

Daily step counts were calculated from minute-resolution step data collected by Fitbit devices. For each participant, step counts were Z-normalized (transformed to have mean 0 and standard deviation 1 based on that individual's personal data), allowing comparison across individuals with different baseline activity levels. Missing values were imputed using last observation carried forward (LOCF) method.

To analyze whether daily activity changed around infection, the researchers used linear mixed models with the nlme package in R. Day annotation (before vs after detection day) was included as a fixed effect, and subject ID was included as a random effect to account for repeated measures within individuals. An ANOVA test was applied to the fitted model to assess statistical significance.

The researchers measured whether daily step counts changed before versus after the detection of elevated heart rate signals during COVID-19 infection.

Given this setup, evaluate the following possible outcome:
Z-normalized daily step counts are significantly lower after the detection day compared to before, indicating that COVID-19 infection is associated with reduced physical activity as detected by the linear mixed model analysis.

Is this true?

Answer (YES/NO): YES